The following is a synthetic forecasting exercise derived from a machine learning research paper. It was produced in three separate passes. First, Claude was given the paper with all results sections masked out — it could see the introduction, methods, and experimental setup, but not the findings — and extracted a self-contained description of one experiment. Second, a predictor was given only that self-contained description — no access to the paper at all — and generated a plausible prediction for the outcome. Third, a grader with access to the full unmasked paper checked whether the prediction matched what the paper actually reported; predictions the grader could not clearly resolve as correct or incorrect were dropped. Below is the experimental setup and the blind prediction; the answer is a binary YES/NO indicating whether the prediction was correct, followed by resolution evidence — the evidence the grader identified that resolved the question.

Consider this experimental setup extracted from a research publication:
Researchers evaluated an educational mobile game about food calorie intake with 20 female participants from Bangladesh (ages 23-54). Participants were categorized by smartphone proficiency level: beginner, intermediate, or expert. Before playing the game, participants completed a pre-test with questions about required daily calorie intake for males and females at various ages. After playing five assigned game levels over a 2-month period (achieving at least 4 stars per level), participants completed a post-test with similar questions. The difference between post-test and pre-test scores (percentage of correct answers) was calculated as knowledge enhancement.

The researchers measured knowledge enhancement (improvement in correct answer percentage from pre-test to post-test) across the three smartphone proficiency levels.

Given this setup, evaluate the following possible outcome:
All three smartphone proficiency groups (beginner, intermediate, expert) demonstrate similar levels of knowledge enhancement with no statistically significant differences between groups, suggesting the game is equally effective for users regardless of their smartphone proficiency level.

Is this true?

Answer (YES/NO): NO